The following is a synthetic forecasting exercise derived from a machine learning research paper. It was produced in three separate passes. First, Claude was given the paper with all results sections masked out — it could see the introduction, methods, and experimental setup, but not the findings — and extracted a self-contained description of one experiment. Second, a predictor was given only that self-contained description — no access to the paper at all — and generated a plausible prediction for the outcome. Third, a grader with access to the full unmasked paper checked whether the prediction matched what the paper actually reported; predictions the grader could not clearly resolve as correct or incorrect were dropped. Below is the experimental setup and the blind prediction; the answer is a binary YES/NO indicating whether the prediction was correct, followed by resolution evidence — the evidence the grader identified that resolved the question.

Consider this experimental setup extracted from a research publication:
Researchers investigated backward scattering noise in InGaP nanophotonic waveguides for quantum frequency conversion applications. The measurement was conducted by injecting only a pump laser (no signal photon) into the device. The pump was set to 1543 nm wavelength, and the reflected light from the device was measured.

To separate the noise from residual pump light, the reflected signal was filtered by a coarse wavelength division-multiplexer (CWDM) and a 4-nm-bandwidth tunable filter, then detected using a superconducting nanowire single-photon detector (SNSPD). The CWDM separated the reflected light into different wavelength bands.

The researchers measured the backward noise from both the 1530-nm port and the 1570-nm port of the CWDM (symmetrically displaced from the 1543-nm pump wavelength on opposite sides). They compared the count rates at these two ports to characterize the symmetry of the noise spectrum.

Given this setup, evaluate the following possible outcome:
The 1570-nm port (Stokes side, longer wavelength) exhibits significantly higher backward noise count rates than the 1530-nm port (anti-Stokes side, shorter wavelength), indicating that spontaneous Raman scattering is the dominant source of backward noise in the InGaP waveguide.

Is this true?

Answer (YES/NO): NO